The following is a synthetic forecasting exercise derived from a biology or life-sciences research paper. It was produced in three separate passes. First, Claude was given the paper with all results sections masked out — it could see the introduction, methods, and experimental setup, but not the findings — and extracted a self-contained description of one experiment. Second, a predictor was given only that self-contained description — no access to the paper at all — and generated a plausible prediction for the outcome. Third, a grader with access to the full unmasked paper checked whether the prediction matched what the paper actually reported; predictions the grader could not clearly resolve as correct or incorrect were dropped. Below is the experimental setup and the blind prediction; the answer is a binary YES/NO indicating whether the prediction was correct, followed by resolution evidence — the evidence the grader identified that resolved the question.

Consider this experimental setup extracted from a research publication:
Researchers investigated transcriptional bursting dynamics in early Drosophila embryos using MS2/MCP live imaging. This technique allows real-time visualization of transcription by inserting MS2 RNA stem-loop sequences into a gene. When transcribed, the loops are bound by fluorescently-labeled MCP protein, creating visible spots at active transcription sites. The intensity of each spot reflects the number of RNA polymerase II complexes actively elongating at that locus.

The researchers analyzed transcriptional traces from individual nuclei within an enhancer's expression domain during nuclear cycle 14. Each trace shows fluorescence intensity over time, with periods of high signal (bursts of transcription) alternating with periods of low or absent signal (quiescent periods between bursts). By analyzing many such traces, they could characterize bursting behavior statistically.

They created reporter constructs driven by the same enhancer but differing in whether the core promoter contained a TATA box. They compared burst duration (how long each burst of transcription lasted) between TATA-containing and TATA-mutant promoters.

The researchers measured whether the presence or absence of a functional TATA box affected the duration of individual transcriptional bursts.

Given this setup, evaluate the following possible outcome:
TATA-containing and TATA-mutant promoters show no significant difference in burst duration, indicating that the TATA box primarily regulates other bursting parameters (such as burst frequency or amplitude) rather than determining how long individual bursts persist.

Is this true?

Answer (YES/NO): YES